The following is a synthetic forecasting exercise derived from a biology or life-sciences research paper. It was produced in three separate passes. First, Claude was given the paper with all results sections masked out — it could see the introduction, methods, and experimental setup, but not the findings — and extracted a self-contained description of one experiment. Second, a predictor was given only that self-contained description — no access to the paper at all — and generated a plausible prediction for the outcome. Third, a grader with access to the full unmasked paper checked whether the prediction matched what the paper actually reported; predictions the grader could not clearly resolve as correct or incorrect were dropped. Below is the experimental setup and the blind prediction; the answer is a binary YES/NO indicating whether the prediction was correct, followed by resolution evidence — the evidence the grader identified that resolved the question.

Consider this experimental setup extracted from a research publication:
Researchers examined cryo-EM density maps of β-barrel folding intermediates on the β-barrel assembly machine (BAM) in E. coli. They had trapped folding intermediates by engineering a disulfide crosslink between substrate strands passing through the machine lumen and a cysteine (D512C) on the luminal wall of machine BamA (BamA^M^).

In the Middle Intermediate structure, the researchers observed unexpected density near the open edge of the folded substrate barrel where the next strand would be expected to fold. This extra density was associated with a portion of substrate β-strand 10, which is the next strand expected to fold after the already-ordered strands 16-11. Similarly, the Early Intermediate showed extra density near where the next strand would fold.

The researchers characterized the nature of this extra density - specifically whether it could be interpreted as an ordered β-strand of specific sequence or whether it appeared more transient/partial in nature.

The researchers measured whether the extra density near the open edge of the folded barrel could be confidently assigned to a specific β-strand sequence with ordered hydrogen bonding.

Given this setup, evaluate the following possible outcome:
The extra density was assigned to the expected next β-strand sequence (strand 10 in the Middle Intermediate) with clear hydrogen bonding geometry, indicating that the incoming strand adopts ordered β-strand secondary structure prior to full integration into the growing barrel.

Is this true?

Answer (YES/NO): NO